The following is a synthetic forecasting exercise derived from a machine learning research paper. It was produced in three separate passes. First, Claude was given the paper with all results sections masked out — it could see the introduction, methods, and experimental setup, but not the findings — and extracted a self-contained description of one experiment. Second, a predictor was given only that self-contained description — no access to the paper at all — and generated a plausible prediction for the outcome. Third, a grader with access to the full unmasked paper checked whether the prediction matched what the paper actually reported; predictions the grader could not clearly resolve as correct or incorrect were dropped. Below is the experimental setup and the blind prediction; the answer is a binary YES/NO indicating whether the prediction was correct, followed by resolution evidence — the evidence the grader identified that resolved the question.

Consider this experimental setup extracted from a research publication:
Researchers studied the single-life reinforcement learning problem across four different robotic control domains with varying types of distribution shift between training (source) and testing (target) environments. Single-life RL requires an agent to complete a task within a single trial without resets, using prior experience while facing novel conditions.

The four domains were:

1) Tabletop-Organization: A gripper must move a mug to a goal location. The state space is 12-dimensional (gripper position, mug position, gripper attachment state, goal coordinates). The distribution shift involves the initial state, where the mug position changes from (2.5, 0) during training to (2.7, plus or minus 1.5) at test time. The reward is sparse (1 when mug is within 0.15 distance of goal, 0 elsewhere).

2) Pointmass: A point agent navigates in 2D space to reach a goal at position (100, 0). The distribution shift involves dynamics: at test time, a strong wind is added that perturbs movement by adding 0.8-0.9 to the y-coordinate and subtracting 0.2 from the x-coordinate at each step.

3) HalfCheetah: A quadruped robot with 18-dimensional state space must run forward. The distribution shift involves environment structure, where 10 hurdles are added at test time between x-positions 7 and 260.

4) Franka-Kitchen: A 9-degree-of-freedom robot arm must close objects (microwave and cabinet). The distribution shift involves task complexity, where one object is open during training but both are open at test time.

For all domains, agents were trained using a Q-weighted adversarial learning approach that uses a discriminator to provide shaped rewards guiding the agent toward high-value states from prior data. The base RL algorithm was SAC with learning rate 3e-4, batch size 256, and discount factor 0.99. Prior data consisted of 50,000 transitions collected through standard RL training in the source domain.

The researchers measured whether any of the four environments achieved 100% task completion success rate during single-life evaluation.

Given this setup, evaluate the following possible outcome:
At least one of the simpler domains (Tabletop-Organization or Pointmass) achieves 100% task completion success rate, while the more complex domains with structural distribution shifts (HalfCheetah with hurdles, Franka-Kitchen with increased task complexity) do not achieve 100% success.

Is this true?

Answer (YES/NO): NO